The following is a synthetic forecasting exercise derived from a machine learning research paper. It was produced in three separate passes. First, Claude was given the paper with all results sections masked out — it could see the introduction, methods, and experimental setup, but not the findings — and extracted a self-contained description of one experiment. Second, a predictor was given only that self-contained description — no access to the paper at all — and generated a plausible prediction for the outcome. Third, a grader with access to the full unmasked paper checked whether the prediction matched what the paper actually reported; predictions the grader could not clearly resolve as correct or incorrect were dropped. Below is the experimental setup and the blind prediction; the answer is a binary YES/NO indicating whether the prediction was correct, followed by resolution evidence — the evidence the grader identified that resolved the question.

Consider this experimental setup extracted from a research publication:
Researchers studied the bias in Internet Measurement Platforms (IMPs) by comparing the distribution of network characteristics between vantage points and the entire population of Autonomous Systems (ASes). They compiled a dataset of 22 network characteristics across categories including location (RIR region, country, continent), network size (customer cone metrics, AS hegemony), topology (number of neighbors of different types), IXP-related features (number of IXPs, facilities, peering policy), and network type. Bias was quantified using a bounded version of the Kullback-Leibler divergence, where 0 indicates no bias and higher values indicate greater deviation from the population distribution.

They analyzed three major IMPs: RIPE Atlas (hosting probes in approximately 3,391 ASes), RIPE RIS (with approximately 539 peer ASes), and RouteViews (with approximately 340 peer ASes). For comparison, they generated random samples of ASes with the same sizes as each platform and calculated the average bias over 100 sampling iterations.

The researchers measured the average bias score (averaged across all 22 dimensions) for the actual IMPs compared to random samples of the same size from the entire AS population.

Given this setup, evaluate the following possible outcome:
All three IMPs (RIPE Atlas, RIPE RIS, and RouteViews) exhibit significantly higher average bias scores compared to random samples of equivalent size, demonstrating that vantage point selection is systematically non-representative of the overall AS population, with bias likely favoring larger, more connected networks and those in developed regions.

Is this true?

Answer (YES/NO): YES